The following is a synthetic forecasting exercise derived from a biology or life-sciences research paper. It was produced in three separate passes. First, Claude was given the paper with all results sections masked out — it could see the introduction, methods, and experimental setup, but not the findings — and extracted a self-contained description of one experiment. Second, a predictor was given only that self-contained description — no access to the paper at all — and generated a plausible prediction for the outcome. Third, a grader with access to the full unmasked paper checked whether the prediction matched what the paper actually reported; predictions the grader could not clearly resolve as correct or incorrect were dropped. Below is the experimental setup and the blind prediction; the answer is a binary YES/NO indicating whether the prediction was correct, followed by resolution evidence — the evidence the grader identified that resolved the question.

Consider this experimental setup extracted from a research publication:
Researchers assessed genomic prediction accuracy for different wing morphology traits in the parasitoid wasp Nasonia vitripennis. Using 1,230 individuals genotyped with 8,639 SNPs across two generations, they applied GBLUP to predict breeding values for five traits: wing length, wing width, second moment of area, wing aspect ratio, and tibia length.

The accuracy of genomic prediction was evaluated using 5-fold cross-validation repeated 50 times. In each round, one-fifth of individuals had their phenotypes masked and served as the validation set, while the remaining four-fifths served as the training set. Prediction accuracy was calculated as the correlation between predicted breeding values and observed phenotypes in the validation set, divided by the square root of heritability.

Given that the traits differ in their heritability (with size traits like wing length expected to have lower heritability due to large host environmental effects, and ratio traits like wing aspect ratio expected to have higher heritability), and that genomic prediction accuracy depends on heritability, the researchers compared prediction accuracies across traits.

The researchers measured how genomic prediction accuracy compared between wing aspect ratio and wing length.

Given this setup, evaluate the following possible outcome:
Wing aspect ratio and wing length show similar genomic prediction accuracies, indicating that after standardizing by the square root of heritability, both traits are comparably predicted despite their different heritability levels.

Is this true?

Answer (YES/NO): NO